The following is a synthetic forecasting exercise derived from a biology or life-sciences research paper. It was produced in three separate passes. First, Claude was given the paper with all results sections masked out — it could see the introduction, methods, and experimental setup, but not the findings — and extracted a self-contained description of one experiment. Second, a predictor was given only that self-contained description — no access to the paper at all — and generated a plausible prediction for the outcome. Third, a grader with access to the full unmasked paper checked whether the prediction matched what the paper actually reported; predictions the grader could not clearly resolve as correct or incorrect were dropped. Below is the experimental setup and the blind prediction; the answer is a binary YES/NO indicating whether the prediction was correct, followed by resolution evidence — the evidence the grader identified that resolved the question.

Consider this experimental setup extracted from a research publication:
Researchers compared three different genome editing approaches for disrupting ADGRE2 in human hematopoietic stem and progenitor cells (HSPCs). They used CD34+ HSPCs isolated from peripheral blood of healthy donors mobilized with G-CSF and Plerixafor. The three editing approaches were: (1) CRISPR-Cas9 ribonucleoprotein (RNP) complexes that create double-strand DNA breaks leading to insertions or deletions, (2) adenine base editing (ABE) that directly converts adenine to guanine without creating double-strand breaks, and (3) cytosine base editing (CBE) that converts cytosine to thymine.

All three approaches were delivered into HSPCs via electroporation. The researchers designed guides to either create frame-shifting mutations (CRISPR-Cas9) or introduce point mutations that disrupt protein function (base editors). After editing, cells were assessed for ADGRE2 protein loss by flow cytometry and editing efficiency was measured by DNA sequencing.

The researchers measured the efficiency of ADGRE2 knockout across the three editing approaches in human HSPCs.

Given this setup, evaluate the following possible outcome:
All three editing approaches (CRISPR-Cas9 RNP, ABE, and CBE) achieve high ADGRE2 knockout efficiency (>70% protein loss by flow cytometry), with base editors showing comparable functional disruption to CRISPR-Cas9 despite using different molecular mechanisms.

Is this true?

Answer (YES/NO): NO